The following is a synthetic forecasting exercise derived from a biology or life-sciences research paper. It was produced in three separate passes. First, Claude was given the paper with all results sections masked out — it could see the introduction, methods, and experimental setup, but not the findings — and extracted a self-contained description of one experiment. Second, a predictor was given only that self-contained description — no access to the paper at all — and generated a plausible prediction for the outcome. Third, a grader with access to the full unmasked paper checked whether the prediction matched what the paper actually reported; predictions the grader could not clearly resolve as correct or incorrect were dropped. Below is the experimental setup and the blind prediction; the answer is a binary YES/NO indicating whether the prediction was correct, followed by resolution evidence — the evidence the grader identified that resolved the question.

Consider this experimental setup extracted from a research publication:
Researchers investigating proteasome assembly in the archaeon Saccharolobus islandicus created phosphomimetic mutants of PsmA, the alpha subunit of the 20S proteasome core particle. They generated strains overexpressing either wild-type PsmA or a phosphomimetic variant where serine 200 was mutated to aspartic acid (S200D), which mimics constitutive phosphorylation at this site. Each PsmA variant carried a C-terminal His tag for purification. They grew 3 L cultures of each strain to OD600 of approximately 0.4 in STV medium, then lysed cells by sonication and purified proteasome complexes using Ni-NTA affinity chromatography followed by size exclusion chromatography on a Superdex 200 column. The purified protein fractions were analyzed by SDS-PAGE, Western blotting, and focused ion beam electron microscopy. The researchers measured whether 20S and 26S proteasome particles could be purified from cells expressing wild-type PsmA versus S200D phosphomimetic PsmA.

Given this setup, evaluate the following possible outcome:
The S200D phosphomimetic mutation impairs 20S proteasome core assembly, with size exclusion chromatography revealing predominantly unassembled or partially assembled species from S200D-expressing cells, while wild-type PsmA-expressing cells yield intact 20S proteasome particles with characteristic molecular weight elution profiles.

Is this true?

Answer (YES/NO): NO